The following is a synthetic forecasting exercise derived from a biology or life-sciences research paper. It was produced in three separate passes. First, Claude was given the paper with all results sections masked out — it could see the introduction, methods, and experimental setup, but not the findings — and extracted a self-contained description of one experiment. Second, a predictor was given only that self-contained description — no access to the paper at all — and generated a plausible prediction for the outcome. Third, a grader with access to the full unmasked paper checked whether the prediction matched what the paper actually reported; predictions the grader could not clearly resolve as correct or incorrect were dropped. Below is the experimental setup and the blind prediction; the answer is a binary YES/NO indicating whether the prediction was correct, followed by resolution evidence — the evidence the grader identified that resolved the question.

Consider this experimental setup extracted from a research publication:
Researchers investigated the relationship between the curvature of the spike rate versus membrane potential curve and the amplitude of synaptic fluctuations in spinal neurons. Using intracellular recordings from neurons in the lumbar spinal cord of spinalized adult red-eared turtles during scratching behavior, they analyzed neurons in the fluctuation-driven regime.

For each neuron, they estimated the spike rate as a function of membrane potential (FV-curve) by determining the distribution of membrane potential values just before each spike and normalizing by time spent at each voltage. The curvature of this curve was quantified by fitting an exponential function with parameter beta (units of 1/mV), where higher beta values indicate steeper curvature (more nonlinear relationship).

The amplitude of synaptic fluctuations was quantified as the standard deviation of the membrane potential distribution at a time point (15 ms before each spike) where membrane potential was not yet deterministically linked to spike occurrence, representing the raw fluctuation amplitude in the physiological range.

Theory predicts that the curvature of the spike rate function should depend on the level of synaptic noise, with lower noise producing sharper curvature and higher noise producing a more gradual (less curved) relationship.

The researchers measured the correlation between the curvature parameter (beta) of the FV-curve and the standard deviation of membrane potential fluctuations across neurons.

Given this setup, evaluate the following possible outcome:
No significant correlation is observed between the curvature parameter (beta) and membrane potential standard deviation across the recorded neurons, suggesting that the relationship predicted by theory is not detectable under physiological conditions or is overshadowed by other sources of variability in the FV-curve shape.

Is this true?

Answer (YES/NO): NO